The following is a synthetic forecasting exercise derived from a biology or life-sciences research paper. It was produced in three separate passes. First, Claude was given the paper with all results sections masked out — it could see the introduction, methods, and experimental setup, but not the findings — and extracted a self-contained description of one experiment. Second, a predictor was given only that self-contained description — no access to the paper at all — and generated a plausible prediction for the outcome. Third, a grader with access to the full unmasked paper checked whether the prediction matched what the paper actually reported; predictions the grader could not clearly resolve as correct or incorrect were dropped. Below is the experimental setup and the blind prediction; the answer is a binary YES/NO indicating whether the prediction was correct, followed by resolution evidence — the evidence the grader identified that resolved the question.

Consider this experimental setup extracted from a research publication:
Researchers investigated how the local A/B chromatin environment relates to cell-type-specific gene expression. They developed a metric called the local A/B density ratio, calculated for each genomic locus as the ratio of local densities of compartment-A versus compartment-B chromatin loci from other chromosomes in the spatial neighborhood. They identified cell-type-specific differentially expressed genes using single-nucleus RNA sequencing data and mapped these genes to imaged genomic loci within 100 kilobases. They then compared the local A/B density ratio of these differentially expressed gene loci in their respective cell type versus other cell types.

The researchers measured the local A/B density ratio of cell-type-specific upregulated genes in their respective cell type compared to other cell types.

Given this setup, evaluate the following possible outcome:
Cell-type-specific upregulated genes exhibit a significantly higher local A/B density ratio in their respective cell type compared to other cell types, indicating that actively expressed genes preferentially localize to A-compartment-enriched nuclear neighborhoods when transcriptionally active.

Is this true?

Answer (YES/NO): YES